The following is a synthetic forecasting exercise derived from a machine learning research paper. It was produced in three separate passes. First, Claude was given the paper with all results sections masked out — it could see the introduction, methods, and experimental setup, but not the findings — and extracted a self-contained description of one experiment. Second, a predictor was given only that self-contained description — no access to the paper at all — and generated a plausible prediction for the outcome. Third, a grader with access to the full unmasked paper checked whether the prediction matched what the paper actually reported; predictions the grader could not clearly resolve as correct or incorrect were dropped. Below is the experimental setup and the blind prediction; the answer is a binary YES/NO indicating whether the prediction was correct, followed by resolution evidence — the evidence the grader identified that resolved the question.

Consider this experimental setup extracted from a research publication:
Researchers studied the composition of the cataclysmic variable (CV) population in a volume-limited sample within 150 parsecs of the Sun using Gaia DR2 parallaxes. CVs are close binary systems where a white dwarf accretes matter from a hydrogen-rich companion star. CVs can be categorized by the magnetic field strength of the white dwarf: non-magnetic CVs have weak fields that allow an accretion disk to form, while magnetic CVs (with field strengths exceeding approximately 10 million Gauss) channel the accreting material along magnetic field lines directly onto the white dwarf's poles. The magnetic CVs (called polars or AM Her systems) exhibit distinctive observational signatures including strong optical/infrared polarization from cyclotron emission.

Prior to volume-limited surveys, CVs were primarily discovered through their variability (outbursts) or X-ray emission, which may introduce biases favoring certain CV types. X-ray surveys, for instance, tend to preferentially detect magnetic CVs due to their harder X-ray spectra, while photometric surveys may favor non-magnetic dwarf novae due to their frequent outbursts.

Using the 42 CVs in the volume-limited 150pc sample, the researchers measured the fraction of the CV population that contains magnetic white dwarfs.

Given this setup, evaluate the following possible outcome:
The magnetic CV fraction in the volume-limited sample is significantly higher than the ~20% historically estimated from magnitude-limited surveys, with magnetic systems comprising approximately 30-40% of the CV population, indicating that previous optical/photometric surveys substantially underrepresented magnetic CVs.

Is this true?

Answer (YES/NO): YES